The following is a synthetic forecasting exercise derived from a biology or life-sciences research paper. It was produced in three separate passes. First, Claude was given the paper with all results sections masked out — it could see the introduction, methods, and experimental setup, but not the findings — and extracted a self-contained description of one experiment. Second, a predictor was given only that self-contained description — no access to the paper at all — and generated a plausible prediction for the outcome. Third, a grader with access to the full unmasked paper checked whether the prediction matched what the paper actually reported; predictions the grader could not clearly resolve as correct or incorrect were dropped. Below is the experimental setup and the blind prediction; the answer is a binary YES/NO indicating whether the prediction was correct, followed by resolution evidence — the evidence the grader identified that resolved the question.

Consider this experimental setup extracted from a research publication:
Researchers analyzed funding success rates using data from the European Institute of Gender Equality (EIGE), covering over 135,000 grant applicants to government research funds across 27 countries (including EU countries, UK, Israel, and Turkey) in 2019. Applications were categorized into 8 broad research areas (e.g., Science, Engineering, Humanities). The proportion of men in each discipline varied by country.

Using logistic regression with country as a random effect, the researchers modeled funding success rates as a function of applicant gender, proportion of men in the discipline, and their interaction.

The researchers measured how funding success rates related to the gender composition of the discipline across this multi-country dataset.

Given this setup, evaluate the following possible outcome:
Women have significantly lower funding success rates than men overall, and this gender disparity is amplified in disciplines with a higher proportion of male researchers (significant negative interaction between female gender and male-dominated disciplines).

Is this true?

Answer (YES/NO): NO